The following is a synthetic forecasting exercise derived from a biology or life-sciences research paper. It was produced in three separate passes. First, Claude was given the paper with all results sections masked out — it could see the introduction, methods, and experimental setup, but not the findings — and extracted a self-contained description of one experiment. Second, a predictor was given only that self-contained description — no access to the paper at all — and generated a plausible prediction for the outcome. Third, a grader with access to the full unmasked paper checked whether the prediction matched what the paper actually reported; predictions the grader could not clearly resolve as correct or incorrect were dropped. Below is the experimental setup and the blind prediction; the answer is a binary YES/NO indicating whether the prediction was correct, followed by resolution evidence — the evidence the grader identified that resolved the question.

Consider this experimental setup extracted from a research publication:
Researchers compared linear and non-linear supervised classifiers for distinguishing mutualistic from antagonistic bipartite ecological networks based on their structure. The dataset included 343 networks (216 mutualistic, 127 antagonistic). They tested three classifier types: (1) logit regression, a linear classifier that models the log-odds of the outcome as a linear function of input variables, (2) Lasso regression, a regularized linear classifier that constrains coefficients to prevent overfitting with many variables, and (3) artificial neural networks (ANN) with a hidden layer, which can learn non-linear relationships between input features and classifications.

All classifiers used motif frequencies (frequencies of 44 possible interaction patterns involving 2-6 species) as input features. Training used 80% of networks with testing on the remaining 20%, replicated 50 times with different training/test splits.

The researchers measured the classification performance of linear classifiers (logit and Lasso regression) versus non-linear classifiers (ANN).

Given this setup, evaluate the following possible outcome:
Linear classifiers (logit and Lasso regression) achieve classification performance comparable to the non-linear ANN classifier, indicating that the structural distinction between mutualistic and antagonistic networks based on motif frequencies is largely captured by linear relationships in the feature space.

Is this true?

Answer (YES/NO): NO